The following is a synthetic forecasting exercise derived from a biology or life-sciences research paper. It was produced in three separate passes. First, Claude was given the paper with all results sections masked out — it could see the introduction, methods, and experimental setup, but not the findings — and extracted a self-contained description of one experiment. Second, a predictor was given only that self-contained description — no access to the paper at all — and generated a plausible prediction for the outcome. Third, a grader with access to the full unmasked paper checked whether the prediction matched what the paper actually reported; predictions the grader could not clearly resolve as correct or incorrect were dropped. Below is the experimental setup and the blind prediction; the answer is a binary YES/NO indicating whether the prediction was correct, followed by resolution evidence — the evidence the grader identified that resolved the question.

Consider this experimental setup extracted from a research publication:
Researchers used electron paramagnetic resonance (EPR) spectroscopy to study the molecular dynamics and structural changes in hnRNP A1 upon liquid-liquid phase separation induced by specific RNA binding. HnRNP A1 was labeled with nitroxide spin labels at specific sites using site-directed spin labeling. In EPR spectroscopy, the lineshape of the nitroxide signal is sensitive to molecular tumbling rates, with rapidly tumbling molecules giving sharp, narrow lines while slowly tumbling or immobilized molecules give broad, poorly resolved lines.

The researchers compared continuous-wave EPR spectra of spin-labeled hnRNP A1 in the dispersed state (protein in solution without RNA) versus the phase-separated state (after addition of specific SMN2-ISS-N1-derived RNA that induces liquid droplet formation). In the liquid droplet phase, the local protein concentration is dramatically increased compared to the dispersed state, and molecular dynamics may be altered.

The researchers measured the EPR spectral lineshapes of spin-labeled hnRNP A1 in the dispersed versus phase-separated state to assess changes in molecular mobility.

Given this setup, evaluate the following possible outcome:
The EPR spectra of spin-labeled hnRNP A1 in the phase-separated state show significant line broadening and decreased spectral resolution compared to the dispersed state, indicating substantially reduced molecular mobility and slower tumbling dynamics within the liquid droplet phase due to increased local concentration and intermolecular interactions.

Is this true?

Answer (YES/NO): YES